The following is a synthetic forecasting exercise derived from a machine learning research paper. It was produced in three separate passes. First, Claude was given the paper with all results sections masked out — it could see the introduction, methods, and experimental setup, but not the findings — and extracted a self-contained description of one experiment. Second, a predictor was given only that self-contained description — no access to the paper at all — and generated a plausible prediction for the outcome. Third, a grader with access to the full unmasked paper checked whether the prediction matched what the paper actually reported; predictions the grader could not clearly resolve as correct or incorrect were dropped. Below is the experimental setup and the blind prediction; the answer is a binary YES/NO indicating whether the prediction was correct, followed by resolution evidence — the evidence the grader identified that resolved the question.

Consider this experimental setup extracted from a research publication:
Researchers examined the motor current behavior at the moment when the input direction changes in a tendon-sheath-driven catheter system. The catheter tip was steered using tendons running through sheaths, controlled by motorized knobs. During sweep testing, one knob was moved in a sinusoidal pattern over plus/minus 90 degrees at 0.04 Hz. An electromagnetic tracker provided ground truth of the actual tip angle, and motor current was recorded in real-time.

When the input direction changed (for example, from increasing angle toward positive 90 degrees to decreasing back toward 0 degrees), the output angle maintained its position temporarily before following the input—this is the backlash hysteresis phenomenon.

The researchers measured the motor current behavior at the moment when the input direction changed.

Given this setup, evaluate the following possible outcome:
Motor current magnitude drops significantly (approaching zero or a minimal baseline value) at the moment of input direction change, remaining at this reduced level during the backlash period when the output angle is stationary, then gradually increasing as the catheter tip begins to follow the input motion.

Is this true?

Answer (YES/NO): NO